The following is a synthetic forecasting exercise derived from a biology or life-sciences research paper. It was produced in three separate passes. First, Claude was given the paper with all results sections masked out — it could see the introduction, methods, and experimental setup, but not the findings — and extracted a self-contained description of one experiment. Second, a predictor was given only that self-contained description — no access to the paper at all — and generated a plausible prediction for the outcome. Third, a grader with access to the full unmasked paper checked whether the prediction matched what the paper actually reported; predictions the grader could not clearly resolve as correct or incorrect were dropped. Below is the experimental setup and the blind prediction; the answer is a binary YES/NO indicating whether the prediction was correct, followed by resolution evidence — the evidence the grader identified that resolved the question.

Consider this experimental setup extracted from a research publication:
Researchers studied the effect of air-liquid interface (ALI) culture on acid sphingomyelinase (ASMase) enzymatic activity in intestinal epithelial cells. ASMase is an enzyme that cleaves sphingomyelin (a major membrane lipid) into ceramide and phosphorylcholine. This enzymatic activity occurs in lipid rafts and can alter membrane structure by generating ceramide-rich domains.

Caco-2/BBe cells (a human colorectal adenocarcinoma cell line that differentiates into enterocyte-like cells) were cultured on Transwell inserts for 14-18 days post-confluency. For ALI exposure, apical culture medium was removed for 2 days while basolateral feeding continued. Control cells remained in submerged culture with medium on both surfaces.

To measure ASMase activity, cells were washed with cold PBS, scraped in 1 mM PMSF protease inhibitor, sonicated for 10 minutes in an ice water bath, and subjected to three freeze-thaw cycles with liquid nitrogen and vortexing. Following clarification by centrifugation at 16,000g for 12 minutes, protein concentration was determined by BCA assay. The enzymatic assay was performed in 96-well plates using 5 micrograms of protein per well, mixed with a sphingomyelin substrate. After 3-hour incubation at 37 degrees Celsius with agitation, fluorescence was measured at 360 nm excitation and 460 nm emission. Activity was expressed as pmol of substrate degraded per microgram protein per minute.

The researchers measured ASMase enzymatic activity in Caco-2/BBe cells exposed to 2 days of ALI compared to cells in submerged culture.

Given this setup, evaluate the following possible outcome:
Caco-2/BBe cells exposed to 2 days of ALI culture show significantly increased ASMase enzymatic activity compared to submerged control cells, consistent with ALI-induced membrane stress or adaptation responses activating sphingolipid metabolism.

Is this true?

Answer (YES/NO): YES